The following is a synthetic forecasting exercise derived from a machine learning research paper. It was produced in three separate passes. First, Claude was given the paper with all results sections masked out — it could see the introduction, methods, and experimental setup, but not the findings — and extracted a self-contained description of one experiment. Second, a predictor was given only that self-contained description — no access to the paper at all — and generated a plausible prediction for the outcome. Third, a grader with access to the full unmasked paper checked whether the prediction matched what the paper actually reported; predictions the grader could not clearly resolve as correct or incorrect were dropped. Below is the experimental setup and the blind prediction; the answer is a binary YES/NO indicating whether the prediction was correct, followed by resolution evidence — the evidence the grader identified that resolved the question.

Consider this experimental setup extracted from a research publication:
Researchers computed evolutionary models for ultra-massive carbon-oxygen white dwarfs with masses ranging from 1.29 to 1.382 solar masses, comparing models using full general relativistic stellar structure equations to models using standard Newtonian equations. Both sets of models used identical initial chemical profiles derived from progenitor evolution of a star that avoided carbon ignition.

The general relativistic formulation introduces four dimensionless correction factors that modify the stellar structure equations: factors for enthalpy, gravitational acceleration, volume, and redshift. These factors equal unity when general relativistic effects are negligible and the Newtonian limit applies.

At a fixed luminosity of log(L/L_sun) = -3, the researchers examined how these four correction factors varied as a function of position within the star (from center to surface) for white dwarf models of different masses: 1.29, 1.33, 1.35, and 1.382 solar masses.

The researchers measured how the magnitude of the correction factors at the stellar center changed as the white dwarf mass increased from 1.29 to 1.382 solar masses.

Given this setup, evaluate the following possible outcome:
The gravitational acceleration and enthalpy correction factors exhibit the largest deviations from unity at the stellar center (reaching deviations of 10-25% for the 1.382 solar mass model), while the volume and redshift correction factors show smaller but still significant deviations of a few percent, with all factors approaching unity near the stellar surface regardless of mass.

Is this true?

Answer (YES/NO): NO